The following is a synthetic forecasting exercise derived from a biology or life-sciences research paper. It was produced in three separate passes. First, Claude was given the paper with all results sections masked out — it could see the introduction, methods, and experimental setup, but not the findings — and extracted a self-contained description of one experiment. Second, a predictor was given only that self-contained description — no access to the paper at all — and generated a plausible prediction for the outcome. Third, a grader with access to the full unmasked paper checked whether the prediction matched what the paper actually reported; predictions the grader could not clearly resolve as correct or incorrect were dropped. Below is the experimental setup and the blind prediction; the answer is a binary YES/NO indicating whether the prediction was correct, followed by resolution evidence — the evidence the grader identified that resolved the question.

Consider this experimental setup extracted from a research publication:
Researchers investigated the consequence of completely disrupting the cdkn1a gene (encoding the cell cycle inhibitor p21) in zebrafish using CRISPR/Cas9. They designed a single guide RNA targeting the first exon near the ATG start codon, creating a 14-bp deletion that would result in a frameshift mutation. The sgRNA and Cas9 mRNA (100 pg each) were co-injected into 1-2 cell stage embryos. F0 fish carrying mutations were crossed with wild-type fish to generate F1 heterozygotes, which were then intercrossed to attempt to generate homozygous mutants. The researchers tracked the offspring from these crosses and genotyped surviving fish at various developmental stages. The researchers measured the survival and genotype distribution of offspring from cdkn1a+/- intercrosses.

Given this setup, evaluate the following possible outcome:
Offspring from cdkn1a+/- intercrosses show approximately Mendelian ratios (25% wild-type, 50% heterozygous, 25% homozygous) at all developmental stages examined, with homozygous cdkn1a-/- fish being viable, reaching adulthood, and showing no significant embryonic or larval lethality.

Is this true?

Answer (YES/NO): NO